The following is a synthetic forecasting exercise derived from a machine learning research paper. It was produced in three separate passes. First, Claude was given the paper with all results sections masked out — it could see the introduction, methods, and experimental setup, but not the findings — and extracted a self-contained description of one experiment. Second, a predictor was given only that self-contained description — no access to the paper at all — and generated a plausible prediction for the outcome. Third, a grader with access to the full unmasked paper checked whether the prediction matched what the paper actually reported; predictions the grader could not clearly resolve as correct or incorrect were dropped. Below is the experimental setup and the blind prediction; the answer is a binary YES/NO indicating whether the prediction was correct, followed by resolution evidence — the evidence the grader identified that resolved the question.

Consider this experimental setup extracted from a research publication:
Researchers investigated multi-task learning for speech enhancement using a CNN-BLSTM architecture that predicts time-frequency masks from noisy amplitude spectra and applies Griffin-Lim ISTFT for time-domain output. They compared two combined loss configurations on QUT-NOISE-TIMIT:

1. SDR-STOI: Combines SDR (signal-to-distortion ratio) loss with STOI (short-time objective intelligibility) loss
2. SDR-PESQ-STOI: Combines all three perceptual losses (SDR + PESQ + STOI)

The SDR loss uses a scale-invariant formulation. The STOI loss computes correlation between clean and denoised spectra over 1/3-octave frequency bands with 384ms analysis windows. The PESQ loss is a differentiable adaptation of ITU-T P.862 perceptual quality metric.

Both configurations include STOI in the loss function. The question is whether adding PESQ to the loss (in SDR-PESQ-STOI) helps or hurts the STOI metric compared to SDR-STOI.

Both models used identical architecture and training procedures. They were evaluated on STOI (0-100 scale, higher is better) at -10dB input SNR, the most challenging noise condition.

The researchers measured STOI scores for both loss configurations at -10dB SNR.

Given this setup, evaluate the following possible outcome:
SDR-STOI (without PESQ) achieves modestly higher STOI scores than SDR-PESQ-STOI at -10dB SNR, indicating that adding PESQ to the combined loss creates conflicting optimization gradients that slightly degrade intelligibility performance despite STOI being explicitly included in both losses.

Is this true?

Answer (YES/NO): NO